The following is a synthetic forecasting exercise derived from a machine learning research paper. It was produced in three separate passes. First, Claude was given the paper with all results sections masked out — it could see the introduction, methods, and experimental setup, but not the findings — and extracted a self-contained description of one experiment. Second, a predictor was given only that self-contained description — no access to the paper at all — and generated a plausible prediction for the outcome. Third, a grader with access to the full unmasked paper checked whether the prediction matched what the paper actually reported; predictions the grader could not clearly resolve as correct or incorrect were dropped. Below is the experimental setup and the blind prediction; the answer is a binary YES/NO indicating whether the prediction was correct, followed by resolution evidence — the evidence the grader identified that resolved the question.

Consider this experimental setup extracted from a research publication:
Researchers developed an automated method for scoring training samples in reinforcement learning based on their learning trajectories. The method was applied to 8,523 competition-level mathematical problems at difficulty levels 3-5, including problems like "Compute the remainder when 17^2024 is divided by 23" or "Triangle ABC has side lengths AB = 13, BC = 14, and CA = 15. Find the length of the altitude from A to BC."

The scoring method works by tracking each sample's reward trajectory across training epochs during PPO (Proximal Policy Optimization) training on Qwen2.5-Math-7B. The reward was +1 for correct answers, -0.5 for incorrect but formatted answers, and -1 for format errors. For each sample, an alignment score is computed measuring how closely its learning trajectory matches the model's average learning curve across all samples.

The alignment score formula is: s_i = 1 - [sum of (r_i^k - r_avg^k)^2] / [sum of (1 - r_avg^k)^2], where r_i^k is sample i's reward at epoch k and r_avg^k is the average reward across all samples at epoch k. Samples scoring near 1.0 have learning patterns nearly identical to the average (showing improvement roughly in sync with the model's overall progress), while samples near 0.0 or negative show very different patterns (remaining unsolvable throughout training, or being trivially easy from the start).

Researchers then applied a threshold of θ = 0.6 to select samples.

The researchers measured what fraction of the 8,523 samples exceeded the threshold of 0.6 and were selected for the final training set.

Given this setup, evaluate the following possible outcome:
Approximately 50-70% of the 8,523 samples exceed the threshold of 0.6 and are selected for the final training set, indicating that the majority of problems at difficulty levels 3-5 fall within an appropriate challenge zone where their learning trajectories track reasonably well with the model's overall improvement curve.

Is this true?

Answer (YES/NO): NO